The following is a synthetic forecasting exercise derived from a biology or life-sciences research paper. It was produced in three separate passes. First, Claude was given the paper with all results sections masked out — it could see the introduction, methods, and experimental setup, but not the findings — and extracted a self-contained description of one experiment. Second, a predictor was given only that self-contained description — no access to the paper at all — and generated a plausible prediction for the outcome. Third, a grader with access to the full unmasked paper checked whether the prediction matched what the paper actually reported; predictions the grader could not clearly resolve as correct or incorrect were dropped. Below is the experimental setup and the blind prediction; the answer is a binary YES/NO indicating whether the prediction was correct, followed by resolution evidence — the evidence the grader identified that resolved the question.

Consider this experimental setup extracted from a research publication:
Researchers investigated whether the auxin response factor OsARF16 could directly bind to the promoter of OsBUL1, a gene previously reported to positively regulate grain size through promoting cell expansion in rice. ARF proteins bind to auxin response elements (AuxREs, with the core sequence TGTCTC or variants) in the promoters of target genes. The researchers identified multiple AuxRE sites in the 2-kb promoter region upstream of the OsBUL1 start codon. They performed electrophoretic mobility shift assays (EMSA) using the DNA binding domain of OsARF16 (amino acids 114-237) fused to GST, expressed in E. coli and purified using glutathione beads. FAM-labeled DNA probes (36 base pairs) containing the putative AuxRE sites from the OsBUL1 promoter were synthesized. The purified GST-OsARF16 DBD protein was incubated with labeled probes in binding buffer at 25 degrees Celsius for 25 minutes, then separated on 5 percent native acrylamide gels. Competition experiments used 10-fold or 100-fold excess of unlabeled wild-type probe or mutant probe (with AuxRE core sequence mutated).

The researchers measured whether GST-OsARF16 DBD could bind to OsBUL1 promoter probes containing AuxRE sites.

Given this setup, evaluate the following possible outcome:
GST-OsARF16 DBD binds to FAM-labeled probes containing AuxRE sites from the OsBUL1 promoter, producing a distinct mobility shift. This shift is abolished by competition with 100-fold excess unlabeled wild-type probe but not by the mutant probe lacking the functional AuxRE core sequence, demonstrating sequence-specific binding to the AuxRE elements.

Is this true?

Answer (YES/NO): NO